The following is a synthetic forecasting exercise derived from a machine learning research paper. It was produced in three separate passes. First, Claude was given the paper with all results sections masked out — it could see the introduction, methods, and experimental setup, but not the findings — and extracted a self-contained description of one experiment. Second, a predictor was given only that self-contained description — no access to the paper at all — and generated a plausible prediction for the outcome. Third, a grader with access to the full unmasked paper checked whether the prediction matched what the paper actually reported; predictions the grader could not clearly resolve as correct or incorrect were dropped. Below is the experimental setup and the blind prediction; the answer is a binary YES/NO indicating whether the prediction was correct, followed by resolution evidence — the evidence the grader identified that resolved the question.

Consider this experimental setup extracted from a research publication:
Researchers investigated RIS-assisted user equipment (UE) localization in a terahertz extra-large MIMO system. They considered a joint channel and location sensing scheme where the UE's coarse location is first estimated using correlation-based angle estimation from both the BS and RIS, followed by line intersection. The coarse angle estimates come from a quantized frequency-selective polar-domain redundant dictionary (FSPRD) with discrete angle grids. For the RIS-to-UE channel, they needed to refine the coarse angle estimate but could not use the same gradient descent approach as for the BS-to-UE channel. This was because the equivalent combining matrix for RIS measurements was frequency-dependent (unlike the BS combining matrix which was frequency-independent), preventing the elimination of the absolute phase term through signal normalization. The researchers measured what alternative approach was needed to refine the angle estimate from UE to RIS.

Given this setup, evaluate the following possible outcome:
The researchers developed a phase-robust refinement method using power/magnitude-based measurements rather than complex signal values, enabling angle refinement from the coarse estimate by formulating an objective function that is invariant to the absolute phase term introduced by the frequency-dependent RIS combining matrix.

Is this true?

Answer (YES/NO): NO